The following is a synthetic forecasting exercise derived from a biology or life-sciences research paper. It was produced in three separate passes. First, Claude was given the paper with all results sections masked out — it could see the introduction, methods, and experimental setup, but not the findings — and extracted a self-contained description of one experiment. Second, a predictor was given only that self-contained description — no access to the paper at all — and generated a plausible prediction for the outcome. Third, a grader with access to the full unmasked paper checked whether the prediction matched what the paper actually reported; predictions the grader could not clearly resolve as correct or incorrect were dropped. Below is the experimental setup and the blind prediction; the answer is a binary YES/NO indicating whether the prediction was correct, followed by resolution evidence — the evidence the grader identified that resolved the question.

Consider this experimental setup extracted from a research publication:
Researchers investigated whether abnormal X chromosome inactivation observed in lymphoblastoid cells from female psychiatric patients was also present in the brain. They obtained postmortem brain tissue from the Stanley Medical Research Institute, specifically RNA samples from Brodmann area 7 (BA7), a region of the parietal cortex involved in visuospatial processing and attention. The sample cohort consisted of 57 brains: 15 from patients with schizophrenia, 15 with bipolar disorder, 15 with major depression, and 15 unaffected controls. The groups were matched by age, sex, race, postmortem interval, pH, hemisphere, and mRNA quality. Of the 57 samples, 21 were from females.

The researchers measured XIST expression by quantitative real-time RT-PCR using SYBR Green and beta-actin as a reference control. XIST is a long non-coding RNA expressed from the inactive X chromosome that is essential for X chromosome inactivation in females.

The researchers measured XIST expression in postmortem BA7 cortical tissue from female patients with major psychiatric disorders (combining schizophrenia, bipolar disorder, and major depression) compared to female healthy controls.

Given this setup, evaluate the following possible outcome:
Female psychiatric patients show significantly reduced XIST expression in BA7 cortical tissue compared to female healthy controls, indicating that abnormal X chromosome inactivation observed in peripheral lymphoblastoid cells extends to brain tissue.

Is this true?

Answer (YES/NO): NO